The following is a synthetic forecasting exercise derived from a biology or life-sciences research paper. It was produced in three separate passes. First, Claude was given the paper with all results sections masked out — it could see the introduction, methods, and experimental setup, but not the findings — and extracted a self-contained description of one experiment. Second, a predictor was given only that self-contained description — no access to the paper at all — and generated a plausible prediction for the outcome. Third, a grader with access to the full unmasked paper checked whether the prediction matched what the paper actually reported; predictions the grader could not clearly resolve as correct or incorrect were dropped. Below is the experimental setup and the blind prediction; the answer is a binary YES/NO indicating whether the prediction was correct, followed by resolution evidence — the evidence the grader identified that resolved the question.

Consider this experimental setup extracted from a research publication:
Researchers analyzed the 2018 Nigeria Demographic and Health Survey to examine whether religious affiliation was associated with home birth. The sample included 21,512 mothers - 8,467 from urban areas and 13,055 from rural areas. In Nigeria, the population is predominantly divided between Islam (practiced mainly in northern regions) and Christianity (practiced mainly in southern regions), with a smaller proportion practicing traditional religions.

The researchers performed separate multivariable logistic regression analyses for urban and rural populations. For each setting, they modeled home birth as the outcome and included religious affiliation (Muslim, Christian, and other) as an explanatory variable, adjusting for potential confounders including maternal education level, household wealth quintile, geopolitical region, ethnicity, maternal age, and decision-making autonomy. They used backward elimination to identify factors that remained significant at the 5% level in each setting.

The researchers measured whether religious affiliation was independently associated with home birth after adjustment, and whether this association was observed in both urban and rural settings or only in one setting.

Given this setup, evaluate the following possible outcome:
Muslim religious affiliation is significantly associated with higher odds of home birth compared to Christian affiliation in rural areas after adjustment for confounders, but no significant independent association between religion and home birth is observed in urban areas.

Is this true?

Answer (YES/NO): NO